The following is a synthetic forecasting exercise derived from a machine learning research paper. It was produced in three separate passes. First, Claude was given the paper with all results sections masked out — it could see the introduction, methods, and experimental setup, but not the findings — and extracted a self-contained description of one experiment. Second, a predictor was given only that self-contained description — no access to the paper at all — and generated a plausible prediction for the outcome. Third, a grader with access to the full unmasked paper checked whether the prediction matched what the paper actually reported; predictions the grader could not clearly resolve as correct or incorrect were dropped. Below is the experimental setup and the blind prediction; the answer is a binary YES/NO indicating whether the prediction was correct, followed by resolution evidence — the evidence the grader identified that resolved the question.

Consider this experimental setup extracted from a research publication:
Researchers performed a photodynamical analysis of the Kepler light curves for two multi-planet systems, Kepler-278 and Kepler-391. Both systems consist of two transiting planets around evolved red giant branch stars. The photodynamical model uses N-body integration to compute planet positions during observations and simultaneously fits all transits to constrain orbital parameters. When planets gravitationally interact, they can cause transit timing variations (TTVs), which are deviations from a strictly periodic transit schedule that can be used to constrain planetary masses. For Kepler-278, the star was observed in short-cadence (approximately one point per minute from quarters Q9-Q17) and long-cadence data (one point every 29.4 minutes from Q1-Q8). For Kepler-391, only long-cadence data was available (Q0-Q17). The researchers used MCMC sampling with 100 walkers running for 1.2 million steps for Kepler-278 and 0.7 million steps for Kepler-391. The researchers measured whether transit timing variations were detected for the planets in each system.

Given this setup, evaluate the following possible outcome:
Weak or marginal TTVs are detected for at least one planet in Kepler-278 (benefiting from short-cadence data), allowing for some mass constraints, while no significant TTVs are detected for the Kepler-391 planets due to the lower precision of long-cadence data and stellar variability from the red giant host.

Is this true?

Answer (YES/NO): NO